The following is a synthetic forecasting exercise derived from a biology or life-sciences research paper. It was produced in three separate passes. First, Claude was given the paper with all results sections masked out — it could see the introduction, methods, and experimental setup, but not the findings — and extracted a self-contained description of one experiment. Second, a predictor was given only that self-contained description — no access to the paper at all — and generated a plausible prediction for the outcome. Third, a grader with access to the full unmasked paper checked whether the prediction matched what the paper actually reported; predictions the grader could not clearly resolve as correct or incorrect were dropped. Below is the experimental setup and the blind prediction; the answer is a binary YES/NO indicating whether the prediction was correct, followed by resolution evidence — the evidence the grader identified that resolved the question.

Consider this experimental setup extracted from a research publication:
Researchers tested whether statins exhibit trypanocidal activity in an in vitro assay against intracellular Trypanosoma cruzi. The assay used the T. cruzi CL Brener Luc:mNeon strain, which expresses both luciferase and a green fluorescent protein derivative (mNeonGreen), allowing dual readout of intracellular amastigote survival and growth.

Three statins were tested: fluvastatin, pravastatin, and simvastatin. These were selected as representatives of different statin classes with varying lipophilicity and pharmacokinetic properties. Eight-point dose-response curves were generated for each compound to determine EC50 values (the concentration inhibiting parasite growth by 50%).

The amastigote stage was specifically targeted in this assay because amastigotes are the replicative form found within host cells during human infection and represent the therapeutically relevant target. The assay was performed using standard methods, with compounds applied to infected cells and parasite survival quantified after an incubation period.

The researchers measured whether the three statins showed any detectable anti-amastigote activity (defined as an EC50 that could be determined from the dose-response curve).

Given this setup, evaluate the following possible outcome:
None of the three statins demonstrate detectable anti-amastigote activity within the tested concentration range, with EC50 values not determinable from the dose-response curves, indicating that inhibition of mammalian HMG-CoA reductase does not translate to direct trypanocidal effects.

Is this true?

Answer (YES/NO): NO